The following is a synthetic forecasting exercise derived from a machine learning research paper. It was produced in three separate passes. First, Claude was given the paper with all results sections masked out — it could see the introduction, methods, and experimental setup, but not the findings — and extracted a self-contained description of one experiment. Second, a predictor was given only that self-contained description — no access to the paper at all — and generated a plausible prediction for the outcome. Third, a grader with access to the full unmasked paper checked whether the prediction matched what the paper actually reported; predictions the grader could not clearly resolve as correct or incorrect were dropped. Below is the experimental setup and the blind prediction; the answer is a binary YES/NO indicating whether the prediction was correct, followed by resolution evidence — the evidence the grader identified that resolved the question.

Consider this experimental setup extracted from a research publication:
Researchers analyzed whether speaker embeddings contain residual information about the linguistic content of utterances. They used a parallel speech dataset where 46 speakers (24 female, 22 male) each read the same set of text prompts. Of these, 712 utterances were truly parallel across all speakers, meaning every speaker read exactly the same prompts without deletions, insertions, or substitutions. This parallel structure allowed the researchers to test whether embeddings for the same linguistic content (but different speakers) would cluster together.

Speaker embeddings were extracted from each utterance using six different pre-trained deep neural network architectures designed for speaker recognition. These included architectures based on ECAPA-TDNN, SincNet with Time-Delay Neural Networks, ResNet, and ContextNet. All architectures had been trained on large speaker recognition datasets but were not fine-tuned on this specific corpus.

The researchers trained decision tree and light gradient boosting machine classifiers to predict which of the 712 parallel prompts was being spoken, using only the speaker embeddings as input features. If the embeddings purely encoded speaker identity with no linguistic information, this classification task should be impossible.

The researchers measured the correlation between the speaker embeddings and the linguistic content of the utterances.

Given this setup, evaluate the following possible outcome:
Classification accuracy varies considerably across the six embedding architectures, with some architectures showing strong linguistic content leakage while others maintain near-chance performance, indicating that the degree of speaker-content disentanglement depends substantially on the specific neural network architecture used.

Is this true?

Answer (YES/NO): NO